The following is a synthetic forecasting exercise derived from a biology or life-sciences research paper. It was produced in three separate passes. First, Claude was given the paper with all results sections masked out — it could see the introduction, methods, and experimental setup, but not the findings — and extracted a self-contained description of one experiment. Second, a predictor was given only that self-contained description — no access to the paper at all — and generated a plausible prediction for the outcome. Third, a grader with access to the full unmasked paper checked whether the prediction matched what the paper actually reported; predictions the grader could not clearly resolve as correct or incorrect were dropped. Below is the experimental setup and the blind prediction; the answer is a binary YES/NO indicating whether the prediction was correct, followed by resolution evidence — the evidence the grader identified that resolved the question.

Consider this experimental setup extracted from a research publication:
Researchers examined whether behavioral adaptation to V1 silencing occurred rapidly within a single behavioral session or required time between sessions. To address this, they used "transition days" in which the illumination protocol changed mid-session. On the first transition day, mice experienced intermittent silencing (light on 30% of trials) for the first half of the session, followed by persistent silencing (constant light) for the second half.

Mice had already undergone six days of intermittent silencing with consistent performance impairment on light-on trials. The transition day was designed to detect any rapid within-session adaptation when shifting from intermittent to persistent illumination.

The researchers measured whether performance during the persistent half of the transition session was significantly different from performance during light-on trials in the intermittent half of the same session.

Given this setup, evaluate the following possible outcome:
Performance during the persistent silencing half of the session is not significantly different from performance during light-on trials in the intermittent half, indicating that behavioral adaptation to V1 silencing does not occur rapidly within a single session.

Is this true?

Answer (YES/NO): YES